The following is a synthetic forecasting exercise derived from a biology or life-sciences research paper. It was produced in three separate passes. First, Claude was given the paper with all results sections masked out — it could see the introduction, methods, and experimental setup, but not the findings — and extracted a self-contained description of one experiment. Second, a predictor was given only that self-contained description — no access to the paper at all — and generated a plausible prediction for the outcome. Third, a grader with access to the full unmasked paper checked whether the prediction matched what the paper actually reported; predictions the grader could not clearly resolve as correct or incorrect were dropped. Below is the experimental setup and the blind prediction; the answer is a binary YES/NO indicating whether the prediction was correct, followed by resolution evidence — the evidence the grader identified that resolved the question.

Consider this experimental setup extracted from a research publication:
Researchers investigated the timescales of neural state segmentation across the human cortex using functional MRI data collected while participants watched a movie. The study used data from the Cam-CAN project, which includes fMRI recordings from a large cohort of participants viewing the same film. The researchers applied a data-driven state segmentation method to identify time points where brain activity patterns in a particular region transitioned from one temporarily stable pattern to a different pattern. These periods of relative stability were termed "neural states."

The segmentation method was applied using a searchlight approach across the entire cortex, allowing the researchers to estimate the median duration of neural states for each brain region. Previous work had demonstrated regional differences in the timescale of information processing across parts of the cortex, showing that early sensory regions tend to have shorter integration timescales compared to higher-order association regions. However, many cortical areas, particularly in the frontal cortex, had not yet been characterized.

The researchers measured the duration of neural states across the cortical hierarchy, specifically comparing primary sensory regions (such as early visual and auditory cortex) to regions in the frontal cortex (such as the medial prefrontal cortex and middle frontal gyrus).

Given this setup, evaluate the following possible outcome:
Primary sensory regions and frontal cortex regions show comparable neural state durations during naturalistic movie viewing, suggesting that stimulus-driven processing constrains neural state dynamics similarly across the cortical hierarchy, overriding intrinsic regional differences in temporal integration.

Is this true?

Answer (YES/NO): NO